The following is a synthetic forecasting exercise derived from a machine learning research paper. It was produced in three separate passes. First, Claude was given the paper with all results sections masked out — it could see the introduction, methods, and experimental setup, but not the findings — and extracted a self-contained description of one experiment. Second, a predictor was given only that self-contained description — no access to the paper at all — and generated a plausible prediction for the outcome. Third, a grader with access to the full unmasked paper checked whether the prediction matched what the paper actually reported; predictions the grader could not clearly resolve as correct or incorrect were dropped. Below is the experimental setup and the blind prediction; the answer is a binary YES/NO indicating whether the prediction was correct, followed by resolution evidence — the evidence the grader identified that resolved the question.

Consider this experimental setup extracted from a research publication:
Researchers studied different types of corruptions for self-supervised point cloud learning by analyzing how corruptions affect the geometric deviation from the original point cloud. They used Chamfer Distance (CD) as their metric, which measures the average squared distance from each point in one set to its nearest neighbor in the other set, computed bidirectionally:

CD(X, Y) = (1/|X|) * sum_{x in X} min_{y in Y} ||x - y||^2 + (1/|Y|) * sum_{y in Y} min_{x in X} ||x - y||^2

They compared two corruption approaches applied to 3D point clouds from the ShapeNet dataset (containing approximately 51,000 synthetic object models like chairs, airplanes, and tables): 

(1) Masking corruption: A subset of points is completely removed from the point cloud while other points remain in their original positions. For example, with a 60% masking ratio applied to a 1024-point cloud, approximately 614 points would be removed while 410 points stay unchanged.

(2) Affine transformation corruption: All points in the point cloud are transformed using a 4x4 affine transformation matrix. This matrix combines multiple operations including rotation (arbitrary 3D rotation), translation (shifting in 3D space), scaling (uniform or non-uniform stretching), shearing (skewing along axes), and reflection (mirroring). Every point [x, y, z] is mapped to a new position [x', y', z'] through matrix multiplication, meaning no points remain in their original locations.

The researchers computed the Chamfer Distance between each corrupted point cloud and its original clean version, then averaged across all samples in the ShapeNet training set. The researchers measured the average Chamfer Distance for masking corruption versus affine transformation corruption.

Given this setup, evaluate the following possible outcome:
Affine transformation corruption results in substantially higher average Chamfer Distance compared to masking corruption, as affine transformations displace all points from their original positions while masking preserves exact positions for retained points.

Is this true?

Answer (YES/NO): YES